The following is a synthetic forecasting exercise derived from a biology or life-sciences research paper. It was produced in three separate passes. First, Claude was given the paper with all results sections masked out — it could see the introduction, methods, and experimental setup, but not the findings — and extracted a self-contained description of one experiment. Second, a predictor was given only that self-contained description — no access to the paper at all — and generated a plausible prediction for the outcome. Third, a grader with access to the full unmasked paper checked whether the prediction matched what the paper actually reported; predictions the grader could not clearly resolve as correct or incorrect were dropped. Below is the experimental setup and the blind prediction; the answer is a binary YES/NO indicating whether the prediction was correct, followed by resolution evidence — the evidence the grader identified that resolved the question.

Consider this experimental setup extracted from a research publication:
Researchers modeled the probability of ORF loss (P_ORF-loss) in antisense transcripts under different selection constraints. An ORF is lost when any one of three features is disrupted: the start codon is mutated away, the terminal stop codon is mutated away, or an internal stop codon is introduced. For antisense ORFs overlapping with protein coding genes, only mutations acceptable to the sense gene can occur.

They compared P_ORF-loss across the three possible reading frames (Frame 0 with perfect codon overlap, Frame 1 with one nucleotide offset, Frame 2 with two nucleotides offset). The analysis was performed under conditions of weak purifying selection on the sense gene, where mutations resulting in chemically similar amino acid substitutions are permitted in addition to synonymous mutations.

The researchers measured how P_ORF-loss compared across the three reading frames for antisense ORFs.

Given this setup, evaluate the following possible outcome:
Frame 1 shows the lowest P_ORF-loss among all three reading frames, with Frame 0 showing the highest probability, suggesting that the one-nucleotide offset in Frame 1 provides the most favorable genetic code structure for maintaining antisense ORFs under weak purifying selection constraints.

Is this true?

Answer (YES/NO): NO